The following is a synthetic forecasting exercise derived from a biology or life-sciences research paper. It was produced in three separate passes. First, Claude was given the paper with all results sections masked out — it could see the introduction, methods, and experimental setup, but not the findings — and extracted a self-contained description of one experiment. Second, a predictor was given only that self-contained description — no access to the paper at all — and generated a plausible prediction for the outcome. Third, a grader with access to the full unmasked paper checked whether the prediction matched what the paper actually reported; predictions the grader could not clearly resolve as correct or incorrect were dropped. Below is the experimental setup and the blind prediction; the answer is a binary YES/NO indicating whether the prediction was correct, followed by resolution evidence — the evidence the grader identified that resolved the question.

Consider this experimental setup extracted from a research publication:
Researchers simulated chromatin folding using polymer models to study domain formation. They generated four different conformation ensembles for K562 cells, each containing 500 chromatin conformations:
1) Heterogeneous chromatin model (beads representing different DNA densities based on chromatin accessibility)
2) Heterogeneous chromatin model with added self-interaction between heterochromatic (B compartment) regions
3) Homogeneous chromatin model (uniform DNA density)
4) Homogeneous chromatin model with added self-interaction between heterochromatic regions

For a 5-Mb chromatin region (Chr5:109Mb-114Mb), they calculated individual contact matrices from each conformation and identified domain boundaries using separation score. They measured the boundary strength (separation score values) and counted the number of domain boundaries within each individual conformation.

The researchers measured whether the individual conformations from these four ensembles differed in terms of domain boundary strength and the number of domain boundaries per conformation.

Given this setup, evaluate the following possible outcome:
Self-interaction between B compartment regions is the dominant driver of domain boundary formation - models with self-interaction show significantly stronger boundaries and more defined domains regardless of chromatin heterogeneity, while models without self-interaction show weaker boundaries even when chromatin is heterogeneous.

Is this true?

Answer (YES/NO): NO